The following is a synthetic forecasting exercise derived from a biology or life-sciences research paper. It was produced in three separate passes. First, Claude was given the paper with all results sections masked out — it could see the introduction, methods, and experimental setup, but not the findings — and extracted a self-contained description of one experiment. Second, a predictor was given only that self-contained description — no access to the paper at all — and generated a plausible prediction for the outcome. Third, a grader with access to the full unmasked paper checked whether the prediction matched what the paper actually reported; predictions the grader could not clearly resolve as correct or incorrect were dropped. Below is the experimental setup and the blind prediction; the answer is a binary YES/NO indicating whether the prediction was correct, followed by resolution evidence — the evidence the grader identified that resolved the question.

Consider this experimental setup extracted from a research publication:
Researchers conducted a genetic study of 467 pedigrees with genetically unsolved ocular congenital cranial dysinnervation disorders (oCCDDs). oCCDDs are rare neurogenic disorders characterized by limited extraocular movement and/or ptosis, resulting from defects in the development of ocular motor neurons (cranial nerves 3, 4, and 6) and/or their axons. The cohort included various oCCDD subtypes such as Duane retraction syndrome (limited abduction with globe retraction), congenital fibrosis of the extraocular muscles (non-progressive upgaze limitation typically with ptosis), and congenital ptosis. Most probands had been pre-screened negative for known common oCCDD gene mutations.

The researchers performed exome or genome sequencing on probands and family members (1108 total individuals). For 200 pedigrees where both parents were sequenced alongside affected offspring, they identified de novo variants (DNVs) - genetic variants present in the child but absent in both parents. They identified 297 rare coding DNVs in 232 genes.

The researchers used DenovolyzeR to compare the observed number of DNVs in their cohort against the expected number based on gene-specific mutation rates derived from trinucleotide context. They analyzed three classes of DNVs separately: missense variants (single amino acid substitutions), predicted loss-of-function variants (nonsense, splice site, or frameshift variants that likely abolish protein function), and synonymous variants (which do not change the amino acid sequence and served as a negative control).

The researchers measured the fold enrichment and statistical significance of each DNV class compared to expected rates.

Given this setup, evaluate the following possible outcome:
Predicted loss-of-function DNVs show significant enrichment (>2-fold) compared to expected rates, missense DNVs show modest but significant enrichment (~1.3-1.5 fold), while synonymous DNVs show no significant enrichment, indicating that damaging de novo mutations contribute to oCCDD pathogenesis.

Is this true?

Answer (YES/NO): NO